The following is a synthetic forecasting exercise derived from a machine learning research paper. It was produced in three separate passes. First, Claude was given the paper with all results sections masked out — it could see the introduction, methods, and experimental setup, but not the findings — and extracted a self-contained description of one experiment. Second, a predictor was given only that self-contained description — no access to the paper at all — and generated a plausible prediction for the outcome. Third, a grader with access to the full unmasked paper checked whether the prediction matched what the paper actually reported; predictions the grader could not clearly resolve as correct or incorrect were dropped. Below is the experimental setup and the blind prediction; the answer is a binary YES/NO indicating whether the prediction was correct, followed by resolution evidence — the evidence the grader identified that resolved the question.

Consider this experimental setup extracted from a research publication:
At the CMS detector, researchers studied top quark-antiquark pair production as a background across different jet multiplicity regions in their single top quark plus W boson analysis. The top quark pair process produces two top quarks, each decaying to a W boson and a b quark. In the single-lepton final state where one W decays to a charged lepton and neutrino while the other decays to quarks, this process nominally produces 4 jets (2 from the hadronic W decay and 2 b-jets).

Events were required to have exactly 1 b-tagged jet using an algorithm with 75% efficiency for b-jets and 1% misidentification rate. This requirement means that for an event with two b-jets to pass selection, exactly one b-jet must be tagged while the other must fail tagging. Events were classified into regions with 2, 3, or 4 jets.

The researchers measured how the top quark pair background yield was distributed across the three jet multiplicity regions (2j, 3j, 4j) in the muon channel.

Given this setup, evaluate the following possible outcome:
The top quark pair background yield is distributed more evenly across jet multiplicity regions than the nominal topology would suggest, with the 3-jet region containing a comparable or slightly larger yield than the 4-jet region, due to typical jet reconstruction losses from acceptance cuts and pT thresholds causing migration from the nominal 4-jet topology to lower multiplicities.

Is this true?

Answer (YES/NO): NO